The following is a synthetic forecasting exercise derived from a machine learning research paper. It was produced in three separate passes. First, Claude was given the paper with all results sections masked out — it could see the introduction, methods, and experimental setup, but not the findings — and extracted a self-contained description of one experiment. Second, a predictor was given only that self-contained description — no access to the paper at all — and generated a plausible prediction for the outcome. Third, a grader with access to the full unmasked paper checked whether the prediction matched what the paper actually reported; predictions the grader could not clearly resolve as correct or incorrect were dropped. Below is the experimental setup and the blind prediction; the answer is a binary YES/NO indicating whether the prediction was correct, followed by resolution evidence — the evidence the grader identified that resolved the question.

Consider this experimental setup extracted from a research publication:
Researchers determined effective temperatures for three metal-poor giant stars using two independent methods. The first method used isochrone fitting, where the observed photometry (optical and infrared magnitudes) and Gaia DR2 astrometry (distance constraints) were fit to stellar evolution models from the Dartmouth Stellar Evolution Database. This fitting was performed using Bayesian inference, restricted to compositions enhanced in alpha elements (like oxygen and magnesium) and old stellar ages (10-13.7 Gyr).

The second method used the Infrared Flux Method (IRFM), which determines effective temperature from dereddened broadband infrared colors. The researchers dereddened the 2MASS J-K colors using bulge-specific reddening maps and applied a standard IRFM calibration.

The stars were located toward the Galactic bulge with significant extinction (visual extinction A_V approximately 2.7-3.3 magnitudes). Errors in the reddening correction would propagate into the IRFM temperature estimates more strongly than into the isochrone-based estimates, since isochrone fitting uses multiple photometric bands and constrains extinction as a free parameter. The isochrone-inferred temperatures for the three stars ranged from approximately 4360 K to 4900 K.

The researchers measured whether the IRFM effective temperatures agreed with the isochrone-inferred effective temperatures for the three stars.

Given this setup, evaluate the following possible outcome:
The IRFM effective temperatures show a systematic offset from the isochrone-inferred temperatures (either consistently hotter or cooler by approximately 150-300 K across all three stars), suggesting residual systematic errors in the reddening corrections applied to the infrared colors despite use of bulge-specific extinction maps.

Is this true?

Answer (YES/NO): NO